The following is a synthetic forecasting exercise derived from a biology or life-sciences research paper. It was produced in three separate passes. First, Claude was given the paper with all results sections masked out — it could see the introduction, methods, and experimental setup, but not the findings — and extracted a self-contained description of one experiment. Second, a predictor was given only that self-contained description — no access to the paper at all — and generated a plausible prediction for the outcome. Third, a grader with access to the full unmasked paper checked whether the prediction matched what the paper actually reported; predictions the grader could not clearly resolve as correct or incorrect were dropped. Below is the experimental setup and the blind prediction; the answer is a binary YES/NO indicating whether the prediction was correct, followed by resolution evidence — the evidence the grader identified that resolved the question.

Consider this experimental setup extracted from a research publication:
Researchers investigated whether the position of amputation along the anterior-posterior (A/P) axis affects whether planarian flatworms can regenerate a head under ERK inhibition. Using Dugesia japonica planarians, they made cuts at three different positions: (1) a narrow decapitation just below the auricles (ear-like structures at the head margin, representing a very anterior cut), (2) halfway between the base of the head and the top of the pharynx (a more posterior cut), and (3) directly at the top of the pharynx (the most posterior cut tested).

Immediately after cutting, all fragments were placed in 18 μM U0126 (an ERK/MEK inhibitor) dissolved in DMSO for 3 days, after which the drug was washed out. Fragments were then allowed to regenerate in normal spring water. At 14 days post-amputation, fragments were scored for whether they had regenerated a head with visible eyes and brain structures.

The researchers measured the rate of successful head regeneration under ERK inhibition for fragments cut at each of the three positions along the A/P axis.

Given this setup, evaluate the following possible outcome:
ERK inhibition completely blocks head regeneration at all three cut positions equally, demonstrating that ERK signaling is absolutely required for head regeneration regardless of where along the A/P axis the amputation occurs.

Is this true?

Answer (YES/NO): NO